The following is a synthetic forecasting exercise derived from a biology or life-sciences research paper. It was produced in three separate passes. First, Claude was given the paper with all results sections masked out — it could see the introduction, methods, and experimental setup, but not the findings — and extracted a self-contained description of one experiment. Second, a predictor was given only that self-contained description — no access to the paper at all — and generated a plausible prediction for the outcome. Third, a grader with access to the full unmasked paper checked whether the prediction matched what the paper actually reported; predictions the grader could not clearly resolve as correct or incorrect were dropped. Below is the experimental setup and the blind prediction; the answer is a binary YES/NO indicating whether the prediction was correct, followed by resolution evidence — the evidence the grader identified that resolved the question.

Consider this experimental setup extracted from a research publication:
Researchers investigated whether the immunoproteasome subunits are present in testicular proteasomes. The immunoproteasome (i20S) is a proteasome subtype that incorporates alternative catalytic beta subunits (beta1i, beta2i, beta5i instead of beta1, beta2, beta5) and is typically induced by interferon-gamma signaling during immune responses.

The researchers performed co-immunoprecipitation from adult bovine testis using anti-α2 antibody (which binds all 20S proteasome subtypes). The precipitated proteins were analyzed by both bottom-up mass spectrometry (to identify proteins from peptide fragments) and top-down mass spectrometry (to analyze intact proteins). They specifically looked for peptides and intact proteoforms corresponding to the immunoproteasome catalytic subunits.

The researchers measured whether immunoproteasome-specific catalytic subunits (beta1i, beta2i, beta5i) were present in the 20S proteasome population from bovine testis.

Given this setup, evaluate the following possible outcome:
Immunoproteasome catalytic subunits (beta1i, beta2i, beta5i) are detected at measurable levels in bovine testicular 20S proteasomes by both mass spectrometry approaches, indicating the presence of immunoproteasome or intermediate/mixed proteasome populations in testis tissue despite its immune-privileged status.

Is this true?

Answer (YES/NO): YES